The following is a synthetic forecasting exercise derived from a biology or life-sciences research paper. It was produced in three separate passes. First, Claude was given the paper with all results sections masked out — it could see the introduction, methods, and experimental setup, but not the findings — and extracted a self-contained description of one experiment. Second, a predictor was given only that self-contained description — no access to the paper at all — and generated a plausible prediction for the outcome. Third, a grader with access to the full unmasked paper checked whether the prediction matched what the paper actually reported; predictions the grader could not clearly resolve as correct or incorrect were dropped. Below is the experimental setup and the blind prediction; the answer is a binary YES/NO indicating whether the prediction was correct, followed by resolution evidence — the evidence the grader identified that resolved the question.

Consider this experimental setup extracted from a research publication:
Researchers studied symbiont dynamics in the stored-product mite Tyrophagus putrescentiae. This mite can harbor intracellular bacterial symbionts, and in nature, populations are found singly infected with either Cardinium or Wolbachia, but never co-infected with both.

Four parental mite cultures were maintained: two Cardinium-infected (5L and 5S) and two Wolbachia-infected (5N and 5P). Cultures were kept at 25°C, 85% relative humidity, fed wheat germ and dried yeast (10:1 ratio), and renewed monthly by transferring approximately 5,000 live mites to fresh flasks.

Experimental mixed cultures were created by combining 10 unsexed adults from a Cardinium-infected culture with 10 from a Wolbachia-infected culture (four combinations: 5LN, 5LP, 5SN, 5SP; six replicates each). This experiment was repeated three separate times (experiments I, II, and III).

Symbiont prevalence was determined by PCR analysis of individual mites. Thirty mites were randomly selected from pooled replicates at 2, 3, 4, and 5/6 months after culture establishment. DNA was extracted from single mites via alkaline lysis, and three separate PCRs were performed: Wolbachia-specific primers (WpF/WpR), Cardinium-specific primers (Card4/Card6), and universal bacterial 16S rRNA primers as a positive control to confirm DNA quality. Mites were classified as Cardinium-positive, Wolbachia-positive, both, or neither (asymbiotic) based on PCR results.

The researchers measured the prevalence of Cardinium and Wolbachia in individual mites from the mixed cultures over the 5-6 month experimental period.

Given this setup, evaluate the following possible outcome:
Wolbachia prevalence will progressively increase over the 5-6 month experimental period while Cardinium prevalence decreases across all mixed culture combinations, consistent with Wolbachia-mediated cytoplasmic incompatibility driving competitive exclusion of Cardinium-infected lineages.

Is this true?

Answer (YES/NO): NO